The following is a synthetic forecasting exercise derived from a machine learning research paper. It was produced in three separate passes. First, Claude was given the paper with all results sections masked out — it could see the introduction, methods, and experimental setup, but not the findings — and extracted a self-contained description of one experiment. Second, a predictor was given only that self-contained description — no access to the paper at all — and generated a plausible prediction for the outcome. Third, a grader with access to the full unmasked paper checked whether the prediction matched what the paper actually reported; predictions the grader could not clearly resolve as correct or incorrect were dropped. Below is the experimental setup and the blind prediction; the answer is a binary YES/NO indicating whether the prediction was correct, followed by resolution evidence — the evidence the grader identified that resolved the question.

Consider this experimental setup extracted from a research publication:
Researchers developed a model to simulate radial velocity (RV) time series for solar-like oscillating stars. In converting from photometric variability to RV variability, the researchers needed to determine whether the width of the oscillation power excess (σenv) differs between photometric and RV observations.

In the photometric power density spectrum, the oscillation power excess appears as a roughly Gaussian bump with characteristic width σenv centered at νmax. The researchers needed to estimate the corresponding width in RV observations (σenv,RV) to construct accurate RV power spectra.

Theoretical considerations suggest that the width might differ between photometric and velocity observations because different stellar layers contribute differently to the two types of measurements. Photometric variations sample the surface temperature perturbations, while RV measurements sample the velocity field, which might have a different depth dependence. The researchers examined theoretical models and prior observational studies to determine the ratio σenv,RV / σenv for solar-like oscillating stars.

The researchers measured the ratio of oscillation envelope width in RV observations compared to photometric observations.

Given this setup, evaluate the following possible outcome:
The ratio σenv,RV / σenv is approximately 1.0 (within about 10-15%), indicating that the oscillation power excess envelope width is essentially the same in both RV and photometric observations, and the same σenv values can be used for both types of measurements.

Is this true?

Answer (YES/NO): YES